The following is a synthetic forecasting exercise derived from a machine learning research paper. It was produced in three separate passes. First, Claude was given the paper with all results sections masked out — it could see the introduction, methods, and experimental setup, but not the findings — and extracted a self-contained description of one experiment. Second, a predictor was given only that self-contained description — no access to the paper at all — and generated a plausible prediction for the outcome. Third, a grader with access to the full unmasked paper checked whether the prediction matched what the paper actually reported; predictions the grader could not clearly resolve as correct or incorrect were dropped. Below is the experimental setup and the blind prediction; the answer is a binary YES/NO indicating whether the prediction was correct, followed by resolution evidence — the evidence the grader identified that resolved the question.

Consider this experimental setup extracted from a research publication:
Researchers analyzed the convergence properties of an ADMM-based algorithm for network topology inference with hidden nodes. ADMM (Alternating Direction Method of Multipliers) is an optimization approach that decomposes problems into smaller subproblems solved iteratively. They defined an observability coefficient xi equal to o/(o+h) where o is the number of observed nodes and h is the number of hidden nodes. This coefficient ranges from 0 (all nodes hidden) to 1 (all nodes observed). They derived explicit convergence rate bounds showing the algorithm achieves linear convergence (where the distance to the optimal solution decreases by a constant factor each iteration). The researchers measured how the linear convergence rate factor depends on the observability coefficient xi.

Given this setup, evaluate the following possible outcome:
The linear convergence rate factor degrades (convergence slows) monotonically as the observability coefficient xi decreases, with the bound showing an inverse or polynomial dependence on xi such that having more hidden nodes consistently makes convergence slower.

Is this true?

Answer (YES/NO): YES